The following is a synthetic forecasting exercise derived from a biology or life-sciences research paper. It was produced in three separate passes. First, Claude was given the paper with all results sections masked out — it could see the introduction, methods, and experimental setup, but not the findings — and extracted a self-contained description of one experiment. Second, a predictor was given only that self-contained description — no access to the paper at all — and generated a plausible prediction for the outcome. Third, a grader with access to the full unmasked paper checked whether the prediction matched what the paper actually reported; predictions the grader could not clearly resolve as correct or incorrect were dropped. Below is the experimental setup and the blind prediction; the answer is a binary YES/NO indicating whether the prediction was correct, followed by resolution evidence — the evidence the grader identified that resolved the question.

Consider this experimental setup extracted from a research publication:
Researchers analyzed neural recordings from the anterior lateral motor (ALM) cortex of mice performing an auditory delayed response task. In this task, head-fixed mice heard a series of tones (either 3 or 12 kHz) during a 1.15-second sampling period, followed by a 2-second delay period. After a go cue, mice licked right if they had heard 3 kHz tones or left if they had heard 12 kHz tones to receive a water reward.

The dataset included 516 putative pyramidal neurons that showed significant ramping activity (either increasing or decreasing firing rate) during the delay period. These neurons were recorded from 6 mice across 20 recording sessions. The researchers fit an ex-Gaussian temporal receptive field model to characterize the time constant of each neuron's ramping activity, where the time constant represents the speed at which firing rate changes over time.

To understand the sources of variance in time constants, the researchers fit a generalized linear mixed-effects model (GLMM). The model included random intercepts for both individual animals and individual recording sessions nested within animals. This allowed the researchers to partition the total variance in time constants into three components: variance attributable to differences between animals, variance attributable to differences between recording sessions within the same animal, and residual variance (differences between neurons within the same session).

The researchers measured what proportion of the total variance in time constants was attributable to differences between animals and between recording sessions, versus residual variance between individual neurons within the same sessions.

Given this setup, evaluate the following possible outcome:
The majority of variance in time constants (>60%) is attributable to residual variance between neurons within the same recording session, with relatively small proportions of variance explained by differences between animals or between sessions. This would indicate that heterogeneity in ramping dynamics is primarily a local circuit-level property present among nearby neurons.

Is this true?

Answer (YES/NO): YES